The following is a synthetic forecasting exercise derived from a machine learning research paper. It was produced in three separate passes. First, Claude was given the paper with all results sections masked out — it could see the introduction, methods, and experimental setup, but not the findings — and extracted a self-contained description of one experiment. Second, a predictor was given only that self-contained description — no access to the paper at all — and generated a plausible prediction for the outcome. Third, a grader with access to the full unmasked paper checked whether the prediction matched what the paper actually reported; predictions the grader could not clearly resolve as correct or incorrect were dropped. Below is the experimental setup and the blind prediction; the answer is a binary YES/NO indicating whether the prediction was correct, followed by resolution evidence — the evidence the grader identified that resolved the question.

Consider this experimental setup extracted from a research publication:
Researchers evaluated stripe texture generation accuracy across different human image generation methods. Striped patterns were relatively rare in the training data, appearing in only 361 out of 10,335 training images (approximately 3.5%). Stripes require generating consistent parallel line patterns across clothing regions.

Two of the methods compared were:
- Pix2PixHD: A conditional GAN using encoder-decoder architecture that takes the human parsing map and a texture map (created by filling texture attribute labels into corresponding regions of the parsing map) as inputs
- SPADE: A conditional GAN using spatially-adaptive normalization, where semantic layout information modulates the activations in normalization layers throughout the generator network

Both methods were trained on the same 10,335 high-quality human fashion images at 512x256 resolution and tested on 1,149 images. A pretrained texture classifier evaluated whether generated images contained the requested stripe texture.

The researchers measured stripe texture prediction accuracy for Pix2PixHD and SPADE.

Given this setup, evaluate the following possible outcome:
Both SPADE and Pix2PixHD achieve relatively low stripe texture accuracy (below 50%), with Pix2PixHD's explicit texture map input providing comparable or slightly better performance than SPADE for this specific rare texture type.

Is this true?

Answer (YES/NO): NO